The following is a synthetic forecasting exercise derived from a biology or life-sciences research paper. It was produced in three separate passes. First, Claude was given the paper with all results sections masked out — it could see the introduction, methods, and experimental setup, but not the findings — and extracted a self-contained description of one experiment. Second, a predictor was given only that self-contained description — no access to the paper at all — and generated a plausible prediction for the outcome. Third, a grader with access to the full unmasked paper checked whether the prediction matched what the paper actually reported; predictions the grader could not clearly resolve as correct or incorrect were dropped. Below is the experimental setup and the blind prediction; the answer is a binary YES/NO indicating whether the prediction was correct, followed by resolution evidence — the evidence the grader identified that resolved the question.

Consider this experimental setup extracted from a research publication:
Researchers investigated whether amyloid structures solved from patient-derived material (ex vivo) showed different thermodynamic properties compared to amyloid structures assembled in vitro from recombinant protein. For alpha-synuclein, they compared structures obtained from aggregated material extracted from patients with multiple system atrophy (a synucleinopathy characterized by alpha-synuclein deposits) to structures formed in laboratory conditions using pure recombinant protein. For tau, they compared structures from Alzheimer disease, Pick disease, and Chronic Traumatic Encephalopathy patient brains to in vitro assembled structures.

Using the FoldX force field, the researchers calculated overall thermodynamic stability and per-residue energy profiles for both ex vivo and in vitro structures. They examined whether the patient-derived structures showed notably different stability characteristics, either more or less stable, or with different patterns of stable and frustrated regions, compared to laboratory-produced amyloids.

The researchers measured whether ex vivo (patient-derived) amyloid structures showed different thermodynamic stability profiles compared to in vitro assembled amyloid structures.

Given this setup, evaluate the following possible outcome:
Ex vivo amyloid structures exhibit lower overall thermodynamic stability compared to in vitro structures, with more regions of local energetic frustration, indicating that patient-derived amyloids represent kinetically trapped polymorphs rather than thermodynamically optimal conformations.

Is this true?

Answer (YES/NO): NO